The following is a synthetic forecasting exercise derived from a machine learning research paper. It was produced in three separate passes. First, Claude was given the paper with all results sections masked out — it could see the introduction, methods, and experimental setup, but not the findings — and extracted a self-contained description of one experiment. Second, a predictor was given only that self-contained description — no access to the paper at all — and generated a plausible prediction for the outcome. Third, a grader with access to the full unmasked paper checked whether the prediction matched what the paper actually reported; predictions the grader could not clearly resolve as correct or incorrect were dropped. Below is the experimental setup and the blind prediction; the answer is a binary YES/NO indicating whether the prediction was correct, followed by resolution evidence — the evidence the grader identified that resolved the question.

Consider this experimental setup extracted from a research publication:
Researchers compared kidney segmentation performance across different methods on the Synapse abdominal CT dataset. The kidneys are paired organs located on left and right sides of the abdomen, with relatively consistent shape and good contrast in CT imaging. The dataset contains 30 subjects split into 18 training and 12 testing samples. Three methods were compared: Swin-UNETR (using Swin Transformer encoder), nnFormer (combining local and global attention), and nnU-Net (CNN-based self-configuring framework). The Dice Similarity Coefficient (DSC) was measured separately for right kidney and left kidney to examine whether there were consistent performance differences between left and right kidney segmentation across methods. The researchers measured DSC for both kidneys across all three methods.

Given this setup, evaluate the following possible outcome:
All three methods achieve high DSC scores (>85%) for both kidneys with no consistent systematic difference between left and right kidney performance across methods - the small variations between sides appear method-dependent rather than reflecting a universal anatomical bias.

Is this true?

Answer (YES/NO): YES